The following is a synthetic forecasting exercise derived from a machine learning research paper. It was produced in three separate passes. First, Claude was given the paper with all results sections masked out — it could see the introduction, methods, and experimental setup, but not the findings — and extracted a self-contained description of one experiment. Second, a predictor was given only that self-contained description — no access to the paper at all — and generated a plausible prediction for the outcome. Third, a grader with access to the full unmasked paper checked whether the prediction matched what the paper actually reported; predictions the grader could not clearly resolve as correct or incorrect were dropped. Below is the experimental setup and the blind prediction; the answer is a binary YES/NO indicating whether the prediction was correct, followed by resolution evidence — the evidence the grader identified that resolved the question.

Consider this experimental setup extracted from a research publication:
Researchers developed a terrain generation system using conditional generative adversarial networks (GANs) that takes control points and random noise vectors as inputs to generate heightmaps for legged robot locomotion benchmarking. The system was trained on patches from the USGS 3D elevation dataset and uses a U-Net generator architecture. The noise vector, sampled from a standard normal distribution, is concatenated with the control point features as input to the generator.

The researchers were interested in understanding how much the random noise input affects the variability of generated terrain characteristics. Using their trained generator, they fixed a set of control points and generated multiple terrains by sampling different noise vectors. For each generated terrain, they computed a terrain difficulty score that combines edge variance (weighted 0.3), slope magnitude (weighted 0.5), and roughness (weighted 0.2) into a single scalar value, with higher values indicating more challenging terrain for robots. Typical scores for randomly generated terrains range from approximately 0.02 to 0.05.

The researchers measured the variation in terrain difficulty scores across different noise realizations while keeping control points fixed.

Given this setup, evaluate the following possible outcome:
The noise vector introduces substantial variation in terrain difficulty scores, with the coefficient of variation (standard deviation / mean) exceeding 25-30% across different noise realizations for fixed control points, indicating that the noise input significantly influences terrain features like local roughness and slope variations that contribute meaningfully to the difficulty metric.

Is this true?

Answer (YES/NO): NO